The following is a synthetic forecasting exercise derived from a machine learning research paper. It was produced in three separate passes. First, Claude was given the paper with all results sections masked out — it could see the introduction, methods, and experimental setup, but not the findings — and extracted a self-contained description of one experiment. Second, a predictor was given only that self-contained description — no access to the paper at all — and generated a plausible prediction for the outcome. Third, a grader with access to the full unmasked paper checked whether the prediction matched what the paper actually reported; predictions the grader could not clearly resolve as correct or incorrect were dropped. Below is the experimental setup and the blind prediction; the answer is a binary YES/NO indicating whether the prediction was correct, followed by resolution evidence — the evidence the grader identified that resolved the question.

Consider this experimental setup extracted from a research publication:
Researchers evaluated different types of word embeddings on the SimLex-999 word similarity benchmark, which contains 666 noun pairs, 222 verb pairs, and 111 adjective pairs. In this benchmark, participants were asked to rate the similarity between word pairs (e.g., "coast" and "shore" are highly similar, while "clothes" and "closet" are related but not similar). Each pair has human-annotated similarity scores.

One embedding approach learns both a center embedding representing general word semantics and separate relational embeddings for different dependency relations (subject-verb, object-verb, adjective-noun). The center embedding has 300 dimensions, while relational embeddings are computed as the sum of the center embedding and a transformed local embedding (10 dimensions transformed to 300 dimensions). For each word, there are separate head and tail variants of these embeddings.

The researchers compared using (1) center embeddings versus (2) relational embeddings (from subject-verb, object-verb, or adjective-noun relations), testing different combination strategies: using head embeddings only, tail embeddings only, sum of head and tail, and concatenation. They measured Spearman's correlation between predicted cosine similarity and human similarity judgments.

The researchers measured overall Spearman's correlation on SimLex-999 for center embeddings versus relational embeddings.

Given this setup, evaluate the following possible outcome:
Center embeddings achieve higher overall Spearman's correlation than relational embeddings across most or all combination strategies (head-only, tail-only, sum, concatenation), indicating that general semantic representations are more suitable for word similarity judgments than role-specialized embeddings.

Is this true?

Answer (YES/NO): YES